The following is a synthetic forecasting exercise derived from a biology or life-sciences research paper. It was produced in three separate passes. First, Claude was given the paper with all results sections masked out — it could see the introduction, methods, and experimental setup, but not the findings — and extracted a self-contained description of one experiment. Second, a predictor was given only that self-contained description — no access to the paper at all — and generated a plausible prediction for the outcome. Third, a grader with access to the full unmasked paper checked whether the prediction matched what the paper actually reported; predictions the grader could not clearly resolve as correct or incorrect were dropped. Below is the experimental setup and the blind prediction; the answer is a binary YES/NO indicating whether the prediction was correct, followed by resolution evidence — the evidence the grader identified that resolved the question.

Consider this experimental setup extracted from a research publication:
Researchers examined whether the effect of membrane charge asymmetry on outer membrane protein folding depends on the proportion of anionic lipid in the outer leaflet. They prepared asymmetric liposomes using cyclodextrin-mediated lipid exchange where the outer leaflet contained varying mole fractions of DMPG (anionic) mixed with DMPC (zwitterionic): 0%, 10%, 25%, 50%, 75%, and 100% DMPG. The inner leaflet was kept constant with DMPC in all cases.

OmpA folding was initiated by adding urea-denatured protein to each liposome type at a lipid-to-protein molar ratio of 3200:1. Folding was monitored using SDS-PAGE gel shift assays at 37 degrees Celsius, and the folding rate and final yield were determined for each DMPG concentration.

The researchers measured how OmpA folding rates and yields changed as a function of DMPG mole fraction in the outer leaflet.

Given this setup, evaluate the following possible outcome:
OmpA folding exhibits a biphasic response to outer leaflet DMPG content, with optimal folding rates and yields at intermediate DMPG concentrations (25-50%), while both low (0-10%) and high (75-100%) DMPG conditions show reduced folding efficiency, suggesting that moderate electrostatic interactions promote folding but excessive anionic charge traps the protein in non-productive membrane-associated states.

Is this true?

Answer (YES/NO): NO